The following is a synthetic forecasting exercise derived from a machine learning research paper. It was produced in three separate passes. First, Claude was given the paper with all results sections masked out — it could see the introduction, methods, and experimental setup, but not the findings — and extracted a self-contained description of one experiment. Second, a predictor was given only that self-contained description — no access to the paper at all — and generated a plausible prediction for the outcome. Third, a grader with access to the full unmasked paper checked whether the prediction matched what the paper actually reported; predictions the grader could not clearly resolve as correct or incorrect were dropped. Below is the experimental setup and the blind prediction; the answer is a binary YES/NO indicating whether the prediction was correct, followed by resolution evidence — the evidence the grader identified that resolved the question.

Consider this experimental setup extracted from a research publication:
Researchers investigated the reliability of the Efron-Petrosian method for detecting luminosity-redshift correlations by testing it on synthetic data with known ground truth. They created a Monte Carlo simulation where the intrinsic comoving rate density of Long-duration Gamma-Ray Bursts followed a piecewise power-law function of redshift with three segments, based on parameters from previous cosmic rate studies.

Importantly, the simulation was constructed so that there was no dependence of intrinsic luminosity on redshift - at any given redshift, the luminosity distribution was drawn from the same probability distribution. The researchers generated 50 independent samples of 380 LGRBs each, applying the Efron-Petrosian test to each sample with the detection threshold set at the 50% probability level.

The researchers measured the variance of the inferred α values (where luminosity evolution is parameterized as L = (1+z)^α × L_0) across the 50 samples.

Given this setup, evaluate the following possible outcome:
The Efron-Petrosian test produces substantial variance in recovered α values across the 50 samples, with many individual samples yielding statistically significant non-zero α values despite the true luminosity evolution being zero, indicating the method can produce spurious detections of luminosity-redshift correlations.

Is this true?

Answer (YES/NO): NO